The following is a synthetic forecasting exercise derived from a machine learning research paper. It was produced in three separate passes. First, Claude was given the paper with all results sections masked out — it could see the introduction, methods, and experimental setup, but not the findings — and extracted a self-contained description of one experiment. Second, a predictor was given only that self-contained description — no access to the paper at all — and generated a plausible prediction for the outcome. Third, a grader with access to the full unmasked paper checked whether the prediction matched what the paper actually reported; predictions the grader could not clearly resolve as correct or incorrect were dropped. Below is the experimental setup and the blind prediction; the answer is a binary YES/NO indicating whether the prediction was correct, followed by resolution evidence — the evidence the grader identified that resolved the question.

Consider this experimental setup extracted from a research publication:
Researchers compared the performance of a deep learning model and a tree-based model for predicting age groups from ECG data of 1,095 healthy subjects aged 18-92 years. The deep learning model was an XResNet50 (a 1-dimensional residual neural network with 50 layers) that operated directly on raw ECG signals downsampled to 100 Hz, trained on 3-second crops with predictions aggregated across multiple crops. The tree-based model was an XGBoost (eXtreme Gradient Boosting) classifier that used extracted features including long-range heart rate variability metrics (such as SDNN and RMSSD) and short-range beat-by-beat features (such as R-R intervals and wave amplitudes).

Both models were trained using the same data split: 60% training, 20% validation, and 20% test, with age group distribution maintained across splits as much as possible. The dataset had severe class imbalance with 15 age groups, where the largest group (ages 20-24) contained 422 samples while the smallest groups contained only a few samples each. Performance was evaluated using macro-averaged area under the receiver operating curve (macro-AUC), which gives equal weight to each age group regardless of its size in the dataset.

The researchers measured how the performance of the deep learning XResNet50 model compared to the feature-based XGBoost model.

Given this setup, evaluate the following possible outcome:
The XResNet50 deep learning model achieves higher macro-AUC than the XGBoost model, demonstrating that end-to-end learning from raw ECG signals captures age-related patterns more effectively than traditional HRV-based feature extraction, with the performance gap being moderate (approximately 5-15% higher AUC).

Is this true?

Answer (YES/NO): NO